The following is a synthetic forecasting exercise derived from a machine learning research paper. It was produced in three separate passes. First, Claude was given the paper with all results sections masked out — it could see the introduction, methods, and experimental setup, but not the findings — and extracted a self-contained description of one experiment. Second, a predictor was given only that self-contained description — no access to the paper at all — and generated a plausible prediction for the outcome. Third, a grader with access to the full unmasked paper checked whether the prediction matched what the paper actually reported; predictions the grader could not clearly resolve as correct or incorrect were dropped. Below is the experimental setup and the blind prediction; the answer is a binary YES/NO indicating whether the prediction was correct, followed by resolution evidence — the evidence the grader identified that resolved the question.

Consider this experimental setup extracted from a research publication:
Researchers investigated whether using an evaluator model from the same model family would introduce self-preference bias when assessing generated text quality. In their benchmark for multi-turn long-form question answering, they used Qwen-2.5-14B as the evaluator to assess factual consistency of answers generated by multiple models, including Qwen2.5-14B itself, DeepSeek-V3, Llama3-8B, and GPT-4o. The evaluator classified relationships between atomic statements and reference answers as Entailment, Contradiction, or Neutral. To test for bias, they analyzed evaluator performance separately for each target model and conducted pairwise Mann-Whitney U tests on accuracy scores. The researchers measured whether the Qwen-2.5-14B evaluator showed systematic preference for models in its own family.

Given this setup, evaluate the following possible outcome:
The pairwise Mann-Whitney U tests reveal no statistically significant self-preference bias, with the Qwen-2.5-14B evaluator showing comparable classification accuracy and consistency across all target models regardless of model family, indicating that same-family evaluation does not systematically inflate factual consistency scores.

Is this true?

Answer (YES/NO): YES